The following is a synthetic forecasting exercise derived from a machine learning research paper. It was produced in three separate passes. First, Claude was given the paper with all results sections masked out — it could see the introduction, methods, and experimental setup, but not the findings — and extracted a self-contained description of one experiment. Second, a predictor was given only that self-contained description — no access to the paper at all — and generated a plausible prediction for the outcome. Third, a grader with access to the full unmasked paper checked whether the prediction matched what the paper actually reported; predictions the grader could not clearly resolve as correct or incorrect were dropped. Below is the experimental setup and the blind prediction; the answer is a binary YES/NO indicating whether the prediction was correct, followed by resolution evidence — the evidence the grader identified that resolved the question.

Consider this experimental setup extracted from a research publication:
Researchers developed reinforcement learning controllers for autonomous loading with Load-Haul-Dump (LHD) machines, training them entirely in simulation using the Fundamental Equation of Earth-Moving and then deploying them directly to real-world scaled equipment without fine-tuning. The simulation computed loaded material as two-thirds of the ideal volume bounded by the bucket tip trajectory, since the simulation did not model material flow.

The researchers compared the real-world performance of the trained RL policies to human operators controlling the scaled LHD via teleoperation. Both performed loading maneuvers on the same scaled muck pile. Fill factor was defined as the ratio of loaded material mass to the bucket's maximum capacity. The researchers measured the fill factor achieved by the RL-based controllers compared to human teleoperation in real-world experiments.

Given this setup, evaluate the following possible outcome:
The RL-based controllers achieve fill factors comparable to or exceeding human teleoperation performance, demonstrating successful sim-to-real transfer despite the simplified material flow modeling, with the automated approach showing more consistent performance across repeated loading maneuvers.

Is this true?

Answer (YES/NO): NO